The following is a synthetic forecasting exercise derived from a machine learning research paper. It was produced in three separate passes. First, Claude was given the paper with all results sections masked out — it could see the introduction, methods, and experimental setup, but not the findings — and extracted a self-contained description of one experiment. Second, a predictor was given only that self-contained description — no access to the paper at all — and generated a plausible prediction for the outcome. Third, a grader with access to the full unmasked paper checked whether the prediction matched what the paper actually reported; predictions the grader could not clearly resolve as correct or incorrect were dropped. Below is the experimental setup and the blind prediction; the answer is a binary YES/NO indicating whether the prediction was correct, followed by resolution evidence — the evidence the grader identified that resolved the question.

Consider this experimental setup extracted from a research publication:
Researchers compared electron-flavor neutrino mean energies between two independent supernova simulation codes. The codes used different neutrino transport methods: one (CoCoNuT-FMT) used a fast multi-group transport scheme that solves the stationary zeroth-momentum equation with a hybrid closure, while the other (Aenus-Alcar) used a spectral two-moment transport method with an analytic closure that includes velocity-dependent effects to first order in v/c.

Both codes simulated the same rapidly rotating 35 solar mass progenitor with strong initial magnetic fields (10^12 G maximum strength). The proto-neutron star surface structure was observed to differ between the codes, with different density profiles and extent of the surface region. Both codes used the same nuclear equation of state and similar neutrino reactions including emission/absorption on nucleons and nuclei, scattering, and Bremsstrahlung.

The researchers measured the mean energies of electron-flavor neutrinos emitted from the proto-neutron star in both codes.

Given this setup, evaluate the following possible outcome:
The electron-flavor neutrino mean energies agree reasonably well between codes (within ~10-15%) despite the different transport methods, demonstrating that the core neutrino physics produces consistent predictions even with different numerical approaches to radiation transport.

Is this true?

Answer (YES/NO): NO